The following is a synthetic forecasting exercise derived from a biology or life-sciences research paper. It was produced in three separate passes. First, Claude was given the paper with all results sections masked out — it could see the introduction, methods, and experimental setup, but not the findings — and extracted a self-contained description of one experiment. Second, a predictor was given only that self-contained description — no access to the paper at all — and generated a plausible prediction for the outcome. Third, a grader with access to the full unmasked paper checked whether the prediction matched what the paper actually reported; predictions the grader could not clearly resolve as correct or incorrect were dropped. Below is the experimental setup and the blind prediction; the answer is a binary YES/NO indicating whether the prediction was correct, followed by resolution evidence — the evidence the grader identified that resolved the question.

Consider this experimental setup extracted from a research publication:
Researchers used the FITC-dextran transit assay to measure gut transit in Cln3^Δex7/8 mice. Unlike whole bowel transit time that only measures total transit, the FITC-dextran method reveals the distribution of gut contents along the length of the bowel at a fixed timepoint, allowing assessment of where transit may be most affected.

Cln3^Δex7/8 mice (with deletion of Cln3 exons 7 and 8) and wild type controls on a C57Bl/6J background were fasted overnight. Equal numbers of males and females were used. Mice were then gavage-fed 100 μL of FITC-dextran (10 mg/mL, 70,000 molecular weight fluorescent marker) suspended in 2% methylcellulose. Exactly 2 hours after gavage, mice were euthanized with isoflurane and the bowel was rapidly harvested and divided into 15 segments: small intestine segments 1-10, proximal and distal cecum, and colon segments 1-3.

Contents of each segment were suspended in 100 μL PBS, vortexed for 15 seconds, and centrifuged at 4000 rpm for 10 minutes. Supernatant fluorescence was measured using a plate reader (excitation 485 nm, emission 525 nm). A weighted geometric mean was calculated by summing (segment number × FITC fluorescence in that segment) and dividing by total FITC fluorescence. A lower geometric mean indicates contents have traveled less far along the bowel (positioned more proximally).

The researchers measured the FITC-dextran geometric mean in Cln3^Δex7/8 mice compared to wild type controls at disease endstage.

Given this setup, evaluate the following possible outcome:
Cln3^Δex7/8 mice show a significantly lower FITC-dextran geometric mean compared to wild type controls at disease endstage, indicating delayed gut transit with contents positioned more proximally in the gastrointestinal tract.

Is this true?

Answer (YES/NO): NO